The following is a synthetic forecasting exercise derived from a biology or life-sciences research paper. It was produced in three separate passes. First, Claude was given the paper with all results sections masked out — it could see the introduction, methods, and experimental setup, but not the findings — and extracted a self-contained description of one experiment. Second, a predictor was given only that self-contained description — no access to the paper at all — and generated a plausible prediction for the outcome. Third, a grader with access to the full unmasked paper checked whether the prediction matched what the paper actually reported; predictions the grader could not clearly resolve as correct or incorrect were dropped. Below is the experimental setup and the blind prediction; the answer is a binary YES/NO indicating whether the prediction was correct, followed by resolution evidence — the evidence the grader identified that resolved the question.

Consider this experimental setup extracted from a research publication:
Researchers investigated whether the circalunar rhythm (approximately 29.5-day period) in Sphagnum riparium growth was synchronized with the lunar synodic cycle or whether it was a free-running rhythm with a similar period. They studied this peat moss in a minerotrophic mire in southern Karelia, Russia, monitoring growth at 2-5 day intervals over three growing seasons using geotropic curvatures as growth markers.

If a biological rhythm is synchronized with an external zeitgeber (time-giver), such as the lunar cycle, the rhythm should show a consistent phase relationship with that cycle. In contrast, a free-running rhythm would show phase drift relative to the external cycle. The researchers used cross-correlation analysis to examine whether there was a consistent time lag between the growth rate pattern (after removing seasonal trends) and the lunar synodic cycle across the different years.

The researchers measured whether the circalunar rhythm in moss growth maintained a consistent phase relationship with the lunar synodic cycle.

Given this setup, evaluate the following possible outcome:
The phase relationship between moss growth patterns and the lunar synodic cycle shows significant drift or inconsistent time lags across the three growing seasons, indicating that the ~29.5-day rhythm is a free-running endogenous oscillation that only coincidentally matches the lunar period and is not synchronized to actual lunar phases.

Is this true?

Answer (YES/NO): NO